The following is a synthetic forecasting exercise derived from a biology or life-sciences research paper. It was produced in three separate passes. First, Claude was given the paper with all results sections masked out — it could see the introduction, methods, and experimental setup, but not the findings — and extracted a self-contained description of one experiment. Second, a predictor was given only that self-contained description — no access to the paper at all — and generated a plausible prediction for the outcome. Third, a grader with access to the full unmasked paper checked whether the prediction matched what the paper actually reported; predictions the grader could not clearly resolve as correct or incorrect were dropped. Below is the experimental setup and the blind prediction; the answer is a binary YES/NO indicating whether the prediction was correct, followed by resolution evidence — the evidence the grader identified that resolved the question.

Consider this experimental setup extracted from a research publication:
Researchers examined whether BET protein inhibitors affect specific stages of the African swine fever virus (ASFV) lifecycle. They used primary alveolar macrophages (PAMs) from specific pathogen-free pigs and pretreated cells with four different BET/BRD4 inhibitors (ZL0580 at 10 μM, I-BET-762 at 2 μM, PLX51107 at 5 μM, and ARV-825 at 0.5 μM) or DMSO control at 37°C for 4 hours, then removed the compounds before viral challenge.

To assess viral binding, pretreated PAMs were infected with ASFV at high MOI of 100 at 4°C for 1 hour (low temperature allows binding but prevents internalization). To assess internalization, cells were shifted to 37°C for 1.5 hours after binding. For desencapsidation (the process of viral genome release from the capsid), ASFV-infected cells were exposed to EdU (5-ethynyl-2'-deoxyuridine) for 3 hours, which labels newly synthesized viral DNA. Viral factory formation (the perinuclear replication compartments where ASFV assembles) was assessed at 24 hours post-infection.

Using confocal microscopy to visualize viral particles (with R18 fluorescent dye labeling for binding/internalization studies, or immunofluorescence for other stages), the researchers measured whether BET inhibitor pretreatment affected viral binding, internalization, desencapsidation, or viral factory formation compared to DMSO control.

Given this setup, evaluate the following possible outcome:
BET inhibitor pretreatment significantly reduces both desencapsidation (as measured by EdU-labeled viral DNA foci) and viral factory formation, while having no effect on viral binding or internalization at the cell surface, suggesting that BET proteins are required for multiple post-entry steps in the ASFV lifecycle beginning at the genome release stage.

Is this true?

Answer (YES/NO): NO